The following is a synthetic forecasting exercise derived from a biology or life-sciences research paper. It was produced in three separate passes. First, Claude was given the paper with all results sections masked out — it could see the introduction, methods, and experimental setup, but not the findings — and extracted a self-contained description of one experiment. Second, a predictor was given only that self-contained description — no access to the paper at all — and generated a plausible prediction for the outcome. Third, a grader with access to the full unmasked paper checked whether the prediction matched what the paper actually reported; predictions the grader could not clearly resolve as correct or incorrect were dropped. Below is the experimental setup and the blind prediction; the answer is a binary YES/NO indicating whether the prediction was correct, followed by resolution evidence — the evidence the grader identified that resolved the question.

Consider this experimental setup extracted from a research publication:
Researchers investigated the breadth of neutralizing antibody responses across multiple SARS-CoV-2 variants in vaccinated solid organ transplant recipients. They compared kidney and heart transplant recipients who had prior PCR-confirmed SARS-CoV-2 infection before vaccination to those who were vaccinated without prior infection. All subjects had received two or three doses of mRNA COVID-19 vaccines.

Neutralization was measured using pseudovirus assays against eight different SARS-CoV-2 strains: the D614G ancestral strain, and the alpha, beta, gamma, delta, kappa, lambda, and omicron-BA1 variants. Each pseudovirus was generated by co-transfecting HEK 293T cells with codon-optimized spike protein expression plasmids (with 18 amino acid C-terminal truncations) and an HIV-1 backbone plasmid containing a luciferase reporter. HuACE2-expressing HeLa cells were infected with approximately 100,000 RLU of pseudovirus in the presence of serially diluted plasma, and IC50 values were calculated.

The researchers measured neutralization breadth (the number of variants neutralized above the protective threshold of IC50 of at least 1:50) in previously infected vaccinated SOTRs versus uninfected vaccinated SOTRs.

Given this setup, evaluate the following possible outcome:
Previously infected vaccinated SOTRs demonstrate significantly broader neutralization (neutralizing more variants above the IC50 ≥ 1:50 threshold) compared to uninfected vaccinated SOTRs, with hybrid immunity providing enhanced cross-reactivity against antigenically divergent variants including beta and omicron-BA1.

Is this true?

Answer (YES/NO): YES